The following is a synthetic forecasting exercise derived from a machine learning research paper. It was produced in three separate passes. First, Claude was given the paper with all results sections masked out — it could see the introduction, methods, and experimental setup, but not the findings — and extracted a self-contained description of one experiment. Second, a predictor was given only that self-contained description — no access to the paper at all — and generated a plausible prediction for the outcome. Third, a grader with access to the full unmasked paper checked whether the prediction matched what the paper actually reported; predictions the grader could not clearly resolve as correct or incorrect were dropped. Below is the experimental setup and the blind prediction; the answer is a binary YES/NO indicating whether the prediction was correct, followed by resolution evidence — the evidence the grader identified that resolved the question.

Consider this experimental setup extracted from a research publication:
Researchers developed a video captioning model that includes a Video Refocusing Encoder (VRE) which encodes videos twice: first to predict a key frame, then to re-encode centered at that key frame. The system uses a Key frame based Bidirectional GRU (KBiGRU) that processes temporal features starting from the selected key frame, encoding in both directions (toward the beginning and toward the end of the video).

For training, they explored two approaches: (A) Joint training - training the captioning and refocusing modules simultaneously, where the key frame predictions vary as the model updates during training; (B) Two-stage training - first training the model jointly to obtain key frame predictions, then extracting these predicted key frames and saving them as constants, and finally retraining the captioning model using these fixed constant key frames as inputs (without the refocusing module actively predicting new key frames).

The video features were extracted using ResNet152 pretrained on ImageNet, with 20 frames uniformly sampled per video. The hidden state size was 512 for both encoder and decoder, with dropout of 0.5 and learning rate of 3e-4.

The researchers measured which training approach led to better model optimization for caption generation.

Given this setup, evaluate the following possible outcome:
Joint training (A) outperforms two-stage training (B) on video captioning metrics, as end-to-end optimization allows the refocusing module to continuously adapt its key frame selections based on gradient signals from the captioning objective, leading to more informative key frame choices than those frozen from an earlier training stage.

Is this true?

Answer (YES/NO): NO